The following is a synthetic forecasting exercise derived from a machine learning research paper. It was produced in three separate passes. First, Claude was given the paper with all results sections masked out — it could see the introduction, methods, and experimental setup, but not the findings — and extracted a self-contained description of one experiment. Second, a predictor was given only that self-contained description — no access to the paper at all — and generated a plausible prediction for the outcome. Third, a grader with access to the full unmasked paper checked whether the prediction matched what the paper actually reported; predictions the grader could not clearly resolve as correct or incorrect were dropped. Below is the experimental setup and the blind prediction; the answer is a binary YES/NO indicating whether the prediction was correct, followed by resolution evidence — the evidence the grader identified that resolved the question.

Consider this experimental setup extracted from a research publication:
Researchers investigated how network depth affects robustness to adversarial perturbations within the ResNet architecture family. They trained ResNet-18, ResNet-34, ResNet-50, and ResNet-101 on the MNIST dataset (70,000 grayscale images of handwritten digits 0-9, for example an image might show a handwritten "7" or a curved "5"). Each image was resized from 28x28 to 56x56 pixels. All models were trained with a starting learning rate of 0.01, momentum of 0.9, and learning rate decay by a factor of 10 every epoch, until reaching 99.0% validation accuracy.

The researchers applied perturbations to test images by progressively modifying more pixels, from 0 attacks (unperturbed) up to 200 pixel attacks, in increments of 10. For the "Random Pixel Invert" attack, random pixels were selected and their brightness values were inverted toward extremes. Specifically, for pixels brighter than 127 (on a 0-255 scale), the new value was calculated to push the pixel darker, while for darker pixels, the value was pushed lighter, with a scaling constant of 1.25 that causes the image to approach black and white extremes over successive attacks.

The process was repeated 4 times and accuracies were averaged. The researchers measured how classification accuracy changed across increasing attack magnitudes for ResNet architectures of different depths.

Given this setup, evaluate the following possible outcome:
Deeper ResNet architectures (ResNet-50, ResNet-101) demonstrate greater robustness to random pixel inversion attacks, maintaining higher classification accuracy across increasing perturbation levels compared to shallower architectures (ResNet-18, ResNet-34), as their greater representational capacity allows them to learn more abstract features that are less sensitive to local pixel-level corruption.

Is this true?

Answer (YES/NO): YES